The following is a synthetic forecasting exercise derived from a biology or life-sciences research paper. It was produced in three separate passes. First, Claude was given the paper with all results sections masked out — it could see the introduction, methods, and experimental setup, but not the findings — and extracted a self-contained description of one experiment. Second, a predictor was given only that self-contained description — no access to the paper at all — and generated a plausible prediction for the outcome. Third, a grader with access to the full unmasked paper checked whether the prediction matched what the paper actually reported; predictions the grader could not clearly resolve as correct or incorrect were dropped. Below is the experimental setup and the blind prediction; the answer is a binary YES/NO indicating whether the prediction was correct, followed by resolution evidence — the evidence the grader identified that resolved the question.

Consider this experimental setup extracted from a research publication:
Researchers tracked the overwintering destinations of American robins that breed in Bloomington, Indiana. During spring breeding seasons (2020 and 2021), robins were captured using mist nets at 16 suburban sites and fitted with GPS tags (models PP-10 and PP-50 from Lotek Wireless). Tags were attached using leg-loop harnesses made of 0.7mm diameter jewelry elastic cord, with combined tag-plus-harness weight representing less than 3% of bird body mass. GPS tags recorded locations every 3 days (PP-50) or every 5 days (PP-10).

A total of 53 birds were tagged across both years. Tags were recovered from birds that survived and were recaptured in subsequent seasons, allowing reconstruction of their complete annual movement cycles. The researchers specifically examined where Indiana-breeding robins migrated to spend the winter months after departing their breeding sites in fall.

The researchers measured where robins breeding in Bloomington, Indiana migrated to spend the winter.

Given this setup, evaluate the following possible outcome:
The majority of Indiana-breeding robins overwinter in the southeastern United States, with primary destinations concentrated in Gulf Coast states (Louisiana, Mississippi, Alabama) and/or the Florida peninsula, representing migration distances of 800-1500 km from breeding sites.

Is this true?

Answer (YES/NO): YES